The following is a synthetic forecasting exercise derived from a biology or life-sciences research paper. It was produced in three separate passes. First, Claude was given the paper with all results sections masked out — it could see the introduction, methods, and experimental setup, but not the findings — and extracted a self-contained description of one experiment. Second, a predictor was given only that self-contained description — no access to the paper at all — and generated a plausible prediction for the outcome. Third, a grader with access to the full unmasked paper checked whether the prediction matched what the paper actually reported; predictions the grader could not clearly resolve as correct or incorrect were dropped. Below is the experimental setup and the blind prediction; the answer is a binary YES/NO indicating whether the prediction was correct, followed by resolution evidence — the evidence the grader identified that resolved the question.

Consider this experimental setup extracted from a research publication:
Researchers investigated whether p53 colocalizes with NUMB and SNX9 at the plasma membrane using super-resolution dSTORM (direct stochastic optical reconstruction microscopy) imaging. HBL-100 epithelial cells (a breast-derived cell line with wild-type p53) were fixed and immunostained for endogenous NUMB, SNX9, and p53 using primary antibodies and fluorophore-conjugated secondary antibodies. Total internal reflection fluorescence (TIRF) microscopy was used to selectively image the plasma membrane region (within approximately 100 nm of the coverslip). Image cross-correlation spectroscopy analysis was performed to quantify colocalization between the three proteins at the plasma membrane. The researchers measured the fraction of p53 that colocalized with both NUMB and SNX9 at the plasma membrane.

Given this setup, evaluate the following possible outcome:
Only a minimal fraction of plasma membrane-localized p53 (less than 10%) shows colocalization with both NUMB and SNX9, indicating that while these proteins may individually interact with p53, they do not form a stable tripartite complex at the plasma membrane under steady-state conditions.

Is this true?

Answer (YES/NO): NO